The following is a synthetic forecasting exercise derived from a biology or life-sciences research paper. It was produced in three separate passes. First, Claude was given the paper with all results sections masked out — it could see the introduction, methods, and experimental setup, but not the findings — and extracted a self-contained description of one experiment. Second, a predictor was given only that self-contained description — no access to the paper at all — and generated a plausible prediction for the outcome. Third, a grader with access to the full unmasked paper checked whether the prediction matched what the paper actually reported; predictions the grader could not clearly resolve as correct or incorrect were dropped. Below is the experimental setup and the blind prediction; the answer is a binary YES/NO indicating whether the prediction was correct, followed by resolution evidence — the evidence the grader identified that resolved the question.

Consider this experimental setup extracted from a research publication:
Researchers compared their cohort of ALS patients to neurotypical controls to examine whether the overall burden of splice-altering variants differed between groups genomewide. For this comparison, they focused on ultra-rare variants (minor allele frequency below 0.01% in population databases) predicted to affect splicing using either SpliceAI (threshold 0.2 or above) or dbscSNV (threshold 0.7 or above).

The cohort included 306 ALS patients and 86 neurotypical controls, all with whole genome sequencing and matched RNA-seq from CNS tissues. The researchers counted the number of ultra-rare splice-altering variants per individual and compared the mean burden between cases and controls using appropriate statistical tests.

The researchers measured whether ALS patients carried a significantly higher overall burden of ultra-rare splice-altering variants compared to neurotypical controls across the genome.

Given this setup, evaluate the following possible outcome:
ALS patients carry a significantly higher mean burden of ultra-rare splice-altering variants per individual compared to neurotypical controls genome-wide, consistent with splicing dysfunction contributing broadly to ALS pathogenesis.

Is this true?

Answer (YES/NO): NO